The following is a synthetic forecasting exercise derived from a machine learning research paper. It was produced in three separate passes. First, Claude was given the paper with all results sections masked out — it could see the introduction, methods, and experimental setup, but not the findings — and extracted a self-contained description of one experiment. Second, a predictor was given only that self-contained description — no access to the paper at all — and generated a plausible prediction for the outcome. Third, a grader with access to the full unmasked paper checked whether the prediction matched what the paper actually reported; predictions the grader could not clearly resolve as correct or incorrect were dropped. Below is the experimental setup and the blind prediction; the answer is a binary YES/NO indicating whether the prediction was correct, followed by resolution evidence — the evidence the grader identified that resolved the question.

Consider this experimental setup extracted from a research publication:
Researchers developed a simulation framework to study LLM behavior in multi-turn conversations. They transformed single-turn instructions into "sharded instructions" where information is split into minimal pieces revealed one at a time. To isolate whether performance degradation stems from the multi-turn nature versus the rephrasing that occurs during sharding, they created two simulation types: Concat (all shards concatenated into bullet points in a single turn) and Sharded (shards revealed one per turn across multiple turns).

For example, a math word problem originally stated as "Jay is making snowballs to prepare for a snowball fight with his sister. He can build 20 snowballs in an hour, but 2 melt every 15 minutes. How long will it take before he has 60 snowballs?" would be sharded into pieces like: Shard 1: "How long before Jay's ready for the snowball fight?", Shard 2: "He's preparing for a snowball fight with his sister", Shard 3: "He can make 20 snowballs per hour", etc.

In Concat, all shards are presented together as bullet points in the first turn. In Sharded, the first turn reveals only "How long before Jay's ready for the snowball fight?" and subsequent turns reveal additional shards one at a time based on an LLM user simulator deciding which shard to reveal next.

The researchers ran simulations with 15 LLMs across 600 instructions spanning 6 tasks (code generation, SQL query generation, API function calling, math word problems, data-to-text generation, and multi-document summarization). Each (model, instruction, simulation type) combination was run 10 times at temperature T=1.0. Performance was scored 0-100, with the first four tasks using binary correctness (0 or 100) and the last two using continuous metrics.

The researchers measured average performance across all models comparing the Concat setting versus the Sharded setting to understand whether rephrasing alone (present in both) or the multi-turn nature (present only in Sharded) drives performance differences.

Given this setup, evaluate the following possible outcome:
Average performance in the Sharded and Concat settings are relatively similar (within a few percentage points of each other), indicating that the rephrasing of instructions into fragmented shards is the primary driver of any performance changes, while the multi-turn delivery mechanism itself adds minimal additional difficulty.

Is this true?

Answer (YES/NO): NO